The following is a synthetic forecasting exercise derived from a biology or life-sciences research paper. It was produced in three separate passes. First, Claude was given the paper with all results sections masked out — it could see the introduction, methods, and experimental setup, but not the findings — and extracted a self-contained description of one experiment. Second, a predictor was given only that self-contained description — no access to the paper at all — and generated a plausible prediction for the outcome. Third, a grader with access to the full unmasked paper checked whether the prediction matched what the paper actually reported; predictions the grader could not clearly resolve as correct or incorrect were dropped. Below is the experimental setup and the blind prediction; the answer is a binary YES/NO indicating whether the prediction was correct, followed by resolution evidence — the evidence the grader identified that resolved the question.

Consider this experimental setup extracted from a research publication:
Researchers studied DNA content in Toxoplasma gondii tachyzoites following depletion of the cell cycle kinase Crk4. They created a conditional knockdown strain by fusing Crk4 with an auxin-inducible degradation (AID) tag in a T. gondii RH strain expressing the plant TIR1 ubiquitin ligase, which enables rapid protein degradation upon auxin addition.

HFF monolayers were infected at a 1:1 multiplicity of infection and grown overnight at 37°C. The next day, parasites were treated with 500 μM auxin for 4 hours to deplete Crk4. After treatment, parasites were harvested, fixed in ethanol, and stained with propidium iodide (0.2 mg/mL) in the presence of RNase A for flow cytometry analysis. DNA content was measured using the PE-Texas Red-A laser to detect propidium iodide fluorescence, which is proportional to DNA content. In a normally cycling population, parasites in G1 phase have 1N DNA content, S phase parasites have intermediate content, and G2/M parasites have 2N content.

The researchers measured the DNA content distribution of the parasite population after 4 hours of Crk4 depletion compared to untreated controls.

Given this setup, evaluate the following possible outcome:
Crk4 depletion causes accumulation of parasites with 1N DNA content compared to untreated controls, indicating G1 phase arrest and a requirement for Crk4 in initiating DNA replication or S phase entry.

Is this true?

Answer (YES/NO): NO